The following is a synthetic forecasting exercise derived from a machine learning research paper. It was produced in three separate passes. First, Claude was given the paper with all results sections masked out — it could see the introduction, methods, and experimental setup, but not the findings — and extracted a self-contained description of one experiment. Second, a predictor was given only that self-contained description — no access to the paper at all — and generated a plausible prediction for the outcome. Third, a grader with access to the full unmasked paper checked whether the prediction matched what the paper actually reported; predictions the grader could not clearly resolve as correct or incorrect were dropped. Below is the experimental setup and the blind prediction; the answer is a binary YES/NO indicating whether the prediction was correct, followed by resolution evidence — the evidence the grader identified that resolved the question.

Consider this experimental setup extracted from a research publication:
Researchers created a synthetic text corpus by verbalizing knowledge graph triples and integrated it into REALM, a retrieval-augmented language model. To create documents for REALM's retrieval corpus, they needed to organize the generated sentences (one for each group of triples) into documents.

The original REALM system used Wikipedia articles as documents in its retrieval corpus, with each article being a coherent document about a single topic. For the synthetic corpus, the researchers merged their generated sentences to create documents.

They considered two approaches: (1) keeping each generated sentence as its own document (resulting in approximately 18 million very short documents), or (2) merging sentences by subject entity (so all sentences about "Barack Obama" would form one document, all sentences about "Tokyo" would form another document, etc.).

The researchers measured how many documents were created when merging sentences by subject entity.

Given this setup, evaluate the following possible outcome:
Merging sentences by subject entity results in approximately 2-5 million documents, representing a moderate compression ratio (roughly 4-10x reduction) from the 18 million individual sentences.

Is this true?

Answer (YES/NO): NO